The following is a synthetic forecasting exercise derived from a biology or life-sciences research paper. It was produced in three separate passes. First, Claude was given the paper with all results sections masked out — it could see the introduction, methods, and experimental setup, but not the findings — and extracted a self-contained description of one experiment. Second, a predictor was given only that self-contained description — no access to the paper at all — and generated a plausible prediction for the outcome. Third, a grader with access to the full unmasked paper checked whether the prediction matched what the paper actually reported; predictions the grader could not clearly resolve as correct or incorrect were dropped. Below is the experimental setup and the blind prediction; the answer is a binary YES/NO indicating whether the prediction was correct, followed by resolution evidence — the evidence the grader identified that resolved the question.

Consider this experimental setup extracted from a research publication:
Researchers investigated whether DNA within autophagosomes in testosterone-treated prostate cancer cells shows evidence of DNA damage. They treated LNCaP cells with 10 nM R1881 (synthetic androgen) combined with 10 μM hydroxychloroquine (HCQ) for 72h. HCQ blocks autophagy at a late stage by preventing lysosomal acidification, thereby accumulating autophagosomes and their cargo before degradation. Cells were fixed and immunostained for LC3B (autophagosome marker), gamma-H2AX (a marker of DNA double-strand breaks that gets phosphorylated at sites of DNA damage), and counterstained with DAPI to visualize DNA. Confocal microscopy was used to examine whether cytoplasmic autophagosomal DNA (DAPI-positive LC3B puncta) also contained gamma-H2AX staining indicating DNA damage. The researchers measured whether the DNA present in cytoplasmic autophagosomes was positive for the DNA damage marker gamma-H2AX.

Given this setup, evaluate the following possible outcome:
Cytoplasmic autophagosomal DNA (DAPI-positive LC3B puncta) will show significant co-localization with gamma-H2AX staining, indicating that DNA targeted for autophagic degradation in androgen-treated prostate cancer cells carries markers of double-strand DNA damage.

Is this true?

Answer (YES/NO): YES